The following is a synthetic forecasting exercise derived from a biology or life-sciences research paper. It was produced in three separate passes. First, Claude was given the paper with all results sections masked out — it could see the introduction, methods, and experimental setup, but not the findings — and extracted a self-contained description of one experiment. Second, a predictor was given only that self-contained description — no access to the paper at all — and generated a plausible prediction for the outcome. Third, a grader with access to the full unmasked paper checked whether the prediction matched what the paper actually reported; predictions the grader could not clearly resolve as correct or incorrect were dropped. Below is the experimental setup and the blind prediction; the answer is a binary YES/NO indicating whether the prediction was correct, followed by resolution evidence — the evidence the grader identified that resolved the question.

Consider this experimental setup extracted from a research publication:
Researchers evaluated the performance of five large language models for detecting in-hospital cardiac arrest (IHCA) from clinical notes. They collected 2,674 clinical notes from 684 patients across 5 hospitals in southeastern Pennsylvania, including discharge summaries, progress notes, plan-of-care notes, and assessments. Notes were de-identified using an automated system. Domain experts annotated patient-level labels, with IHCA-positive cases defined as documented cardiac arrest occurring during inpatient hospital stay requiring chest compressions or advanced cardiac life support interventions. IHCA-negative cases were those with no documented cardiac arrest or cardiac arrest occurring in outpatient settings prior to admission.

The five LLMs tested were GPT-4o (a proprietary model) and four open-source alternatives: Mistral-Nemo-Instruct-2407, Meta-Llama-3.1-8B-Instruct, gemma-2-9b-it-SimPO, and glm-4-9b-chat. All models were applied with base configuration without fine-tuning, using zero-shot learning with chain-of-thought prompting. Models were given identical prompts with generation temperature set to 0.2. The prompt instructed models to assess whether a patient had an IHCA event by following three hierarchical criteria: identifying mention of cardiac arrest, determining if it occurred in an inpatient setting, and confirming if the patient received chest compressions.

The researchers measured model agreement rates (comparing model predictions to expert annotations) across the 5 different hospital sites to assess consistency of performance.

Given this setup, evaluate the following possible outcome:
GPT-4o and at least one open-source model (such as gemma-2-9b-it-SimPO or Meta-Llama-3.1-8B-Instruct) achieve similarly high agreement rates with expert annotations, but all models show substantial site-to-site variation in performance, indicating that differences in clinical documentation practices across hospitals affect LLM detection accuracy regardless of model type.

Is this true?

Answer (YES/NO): NO